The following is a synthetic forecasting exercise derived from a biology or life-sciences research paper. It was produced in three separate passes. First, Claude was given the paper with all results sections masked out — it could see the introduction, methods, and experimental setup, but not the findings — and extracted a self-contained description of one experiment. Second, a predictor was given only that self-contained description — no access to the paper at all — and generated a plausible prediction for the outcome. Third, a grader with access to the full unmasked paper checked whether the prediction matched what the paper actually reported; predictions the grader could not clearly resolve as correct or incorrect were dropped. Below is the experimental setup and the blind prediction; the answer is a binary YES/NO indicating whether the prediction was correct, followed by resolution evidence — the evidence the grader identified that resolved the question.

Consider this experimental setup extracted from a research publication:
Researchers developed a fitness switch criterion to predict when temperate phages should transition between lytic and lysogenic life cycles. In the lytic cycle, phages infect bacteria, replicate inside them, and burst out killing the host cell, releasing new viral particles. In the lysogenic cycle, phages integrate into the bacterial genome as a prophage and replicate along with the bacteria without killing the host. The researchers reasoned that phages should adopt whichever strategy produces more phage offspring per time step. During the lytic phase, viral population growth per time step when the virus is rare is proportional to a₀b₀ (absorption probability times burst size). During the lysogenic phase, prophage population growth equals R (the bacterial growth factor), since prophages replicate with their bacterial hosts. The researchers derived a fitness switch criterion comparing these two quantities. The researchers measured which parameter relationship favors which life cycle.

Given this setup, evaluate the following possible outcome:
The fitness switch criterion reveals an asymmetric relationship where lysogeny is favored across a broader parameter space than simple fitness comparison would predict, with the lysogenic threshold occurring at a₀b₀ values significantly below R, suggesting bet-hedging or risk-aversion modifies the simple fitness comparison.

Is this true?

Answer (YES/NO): NO